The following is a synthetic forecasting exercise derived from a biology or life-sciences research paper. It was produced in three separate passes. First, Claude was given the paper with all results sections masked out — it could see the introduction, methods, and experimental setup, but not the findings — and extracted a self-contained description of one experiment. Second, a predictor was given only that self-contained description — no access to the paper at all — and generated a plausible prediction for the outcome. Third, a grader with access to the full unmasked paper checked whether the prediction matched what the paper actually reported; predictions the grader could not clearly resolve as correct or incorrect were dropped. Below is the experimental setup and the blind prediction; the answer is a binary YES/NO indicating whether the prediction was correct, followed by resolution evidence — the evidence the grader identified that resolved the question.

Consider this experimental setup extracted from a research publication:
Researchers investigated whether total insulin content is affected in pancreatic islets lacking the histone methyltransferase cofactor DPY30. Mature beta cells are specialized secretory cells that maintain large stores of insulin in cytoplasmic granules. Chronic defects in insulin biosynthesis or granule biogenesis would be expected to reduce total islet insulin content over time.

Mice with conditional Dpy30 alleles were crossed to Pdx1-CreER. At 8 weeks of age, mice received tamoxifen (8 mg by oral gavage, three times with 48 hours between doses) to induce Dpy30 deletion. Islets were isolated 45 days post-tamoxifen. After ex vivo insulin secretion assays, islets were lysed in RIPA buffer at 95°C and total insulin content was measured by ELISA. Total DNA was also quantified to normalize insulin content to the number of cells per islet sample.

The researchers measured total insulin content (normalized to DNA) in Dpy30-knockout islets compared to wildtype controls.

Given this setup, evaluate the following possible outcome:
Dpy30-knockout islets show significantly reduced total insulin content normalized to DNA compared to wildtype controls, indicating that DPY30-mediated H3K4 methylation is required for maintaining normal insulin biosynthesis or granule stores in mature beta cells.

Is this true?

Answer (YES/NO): YES